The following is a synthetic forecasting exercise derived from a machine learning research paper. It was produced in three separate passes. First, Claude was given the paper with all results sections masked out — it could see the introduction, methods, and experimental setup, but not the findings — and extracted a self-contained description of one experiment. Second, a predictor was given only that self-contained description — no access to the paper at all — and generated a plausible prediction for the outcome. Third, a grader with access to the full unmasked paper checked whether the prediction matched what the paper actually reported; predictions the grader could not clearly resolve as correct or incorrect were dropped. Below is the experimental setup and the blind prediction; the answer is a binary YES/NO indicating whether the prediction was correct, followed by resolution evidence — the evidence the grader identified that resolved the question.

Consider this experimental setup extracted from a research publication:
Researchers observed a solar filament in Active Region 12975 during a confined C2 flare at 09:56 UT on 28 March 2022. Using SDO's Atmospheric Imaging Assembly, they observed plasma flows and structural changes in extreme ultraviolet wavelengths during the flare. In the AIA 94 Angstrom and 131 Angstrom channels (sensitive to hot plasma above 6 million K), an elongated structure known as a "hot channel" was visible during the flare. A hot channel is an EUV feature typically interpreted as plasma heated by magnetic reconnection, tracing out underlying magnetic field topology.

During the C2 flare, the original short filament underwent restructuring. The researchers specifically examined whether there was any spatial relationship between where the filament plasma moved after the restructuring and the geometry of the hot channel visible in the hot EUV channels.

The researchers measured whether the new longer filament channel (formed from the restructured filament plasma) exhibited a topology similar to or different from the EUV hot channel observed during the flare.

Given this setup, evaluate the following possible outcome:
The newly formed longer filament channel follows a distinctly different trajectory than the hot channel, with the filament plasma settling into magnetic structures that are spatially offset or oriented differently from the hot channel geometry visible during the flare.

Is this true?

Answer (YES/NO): NO